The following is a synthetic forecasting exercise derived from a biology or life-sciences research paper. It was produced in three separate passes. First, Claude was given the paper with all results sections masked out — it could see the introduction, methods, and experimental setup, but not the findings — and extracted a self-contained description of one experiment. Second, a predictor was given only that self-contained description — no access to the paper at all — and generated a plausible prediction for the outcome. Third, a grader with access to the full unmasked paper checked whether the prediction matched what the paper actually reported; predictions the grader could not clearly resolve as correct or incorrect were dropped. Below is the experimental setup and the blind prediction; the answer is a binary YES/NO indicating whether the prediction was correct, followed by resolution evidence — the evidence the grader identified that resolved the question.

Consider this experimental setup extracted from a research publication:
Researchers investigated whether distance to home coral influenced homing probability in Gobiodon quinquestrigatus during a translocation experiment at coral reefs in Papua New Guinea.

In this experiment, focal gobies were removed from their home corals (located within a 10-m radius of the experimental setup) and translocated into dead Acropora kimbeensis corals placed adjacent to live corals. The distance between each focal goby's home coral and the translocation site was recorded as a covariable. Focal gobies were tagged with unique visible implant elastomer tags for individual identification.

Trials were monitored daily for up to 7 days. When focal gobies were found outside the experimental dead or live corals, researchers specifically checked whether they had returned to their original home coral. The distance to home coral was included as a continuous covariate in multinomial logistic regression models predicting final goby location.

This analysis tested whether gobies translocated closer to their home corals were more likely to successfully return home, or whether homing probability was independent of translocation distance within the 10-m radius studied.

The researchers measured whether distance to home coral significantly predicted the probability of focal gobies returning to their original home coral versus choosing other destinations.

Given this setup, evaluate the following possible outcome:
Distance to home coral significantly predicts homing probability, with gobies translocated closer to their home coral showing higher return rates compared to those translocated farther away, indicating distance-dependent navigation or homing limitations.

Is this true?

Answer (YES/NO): NO